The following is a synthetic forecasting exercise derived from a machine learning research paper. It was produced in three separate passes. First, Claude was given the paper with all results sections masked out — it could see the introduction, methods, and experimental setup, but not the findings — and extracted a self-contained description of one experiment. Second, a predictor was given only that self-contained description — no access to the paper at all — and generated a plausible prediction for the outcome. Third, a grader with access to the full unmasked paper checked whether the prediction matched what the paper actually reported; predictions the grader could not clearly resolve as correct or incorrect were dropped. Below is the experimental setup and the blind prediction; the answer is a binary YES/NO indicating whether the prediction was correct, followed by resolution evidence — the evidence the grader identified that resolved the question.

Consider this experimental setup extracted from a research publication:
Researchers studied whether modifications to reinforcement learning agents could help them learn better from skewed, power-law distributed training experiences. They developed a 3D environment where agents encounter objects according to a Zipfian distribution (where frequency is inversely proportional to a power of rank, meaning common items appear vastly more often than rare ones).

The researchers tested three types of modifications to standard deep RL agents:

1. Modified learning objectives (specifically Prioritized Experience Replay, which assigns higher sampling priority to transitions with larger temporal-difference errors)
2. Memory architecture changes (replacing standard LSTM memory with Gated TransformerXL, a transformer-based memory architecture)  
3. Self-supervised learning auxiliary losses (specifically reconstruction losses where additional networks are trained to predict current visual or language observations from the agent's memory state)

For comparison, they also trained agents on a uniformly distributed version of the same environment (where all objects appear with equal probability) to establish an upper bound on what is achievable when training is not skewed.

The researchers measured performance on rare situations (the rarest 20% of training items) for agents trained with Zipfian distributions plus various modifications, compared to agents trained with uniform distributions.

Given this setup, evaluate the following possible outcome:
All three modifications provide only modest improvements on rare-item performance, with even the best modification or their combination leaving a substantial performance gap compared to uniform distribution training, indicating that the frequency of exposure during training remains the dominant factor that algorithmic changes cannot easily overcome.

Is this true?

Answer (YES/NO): YES